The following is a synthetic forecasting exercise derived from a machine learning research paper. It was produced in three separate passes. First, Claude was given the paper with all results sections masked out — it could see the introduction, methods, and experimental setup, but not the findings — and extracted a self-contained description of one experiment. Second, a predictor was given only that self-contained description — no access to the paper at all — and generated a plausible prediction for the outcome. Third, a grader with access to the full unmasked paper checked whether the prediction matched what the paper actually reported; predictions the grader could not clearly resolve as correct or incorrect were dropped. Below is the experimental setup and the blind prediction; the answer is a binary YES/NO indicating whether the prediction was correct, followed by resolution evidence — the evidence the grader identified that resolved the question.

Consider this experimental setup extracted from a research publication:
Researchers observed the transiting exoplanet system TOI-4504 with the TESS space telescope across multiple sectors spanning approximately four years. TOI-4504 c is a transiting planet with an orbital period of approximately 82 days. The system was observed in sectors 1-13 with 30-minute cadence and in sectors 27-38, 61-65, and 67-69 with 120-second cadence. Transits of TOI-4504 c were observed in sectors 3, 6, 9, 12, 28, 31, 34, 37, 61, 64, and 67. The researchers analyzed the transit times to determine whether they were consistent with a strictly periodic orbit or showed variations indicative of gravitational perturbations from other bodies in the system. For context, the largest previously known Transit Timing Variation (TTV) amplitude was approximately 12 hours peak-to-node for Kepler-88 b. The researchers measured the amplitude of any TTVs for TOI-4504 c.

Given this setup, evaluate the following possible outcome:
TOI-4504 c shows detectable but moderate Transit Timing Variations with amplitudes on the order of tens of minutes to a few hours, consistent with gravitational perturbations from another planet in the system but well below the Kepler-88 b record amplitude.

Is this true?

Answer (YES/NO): NO